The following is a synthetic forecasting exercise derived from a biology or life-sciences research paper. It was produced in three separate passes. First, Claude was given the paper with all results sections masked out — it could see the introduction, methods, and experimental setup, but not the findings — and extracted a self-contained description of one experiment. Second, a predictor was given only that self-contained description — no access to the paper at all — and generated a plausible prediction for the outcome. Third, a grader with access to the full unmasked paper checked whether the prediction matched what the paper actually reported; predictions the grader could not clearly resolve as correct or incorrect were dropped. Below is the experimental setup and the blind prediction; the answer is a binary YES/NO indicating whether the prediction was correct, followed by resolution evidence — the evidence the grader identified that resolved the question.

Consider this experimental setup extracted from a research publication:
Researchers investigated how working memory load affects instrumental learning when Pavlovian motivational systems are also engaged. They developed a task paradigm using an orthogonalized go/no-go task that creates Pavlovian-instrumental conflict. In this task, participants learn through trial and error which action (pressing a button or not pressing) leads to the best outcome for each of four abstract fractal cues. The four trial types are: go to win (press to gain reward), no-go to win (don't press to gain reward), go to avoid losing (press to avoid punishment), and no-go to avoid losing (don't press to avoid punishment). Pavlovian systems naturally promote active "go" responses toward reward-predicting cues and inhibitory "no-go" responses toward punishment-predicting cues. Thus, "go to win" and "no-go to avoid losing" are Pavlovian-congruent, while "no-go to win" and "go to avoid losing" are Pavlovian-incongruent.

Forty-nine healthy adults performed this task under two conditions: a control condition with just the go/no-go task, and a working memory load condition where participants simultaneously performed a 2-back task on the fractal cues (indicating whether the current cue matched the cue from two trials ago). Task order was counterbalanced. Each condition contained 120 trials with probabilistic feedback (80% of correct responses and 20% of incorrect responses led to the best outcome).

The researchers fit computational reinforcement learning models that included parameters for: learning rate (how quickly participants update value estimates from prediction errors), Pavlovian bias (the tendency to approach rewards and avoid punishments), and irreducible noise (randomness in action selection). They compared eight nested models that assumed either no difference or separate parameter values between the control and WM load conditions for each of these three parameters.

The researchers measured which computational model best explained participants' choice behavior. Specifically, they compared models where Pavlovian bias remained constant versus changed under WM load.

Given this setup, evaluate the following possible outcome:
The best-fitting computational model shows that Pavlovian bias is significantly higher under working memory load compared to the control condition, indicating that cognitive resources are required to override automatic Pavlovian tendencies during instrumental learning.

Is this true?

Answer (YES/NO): NO